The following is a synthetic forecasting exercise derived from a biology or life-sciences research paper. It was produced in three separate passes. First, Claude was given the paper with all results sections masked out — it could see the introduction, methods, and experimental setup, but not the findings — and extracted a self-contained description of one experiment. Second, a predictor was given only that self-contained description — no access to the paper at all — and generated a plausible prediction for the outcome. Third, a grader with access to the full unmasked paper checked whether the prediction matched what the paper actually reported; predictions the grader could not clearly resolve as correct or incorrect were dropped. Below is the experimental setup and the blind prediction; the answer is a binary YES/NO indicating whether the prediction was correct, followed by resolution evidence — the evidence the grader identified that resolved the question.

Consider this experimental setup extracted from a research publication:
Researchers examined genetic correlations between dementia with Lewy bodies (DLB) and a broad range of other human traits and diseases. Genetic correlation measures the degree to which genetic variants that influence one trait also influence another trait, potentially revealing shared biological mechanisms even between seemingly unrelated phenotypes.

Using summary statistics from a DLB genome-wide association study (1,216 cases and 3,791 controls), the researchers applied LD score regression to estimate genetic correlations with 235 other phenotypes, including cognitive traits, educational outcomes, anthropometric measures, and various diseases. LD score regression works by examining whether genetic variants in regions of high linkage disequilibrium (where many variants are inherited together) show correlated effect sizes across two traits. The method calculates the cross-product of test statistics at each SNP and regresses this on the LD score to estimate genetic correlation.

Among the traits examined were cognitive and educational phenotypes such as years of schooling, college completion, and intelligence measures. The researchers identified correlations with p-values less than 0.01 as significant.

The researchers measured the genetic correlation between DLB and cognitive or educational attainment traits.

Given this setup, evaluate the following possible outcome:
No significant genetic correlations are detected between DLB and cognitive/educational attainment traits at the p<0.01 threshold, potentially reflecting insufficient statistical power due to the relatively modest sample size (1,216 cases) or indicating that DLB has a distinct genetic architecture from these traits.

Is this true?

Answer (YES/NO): NO